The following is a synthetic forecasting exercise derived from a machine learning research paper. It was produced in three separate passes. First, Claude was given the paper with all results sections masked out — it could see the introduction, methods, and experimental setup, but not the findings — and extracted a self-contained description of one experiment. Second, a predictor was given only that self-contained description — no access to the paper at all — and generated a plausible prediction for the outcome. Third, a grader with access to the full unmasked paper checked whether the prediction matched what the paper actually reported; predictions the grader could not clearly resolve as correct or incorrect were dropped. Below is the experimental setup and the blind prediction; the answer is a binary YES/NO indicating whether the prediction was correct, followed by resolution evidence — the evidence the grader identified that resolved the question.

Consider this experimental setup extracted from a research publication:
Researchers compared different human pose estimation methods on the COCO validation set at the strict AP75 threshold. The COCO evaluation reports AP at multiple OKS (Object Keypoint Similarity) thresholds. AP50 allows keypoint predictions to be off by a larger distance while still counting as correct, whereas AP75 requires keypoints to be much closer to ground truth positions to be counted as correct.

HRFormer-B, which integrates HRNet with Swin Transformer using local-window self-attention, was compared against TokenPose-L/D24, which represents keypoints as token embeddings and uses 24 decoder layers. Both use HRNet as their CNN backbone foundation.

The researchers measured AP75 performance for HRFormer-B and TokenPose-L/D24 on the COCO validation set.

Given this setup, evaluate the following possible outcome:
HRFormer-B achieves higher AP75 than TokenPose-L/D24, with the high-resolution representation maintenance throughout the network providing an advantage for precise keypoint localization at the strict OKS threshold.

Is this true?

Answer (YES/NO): YES